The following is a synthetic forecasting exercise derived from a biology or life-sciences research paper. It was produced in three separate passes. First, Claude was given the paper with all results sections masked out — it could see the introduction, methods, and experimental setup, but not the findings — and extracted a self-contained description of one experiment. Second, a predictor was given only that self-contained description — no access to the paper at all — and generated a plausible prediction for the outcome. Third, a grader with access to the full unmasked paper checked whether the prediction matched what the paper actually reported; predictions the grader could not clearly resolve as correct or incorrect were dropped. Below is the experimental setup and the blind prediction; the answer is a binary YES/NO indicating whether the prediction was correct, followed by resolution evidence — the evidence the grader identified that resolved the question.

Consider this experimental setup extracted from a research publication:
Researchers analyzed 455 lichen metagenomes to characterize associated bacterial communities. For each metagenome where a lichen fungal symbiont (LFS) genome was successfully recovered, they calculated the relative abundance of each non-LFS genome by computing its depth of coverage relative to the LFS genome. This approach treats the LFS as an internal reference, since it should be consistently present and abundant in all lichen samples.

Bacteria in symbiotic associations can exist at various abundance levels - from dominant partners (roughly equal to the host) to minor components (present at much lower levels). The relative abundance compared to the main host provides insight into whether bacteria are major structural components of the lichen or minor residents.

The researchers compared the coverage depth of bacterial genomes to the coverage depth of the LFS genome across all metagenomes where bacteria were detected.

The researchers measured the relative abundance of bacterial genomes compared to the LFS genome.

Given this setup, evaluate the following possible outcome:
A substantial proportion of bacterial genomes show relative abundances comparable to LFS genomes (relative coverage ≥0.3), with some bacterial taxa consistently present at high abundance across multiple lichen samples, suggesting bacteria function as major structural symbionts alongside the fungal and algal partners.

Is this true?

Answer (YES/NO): NO